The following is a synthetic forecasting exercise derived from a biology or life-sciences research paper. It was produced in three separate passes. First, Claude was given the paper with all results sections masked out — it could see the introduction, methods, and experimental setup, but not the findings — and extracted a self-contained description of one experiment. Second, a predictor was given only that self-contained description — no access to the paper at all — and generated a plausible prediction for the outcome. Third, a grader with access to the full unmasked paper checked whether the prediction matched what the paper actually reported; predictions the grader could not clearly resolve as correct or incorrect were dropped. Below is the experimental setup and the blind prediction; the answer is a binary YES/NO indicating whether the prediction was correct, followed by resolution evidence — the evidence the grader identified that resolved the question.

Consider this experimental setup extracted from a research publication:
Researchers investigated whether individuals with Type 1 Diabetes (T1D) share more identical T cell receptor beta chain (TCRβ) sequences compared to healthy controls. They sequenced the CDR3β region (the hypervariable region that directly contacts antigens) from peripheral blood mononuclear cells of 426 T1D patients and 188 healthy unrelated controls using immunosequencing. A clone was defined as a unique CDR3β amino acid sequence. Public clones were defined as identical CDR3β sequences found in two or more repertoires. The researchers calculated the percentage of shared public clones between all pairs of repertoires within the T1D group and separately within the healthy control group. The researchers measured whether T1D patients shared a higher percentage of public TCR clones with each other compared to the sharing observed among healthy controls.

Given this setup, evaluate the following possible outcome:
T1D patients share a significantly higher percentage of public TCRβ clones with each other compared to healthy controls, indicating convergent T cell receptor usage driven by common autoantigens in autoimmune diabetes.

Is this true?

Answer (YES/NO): NO